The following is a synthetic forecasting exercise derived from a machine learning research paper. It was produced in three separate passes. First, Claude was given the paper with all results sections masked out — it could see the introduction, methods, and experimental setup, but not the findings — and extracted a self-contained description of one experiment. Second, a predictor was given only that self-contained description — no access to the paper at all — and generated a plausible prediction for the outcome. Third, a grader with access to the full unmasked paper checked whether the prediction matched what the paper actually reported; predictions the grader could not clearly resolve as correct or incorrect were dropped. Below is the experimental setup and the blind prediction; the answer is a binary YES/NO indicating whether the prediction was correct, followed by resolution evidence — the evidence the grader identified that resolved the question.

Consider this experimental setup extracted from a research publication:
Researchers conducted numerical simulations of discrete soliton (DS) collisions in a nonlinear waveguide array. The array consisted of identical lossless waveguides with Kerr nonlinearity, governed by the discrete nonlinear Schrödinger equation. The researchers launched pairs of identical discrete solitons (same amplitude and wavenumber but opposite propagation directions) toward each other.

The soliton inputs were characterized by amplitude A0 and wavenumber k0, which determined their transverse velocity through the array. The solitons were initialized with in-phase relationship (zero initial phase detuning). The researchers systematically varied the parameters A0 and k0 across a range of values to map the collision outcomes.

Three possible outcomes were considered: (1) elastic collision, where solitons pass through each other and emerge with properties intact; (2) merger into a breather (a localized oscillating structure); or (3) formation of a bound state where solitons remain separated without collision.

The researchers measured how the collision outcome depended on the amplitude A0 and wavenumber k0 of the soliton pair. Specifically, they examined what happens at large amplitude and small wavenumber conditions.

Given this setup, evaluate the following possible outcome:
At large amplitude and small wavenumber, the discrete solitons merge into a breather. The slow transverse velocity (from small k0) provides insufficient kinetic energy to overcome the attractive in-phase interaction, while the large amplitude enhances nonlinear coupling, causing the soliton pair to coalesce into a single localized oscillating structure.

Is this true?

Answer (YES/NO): NO